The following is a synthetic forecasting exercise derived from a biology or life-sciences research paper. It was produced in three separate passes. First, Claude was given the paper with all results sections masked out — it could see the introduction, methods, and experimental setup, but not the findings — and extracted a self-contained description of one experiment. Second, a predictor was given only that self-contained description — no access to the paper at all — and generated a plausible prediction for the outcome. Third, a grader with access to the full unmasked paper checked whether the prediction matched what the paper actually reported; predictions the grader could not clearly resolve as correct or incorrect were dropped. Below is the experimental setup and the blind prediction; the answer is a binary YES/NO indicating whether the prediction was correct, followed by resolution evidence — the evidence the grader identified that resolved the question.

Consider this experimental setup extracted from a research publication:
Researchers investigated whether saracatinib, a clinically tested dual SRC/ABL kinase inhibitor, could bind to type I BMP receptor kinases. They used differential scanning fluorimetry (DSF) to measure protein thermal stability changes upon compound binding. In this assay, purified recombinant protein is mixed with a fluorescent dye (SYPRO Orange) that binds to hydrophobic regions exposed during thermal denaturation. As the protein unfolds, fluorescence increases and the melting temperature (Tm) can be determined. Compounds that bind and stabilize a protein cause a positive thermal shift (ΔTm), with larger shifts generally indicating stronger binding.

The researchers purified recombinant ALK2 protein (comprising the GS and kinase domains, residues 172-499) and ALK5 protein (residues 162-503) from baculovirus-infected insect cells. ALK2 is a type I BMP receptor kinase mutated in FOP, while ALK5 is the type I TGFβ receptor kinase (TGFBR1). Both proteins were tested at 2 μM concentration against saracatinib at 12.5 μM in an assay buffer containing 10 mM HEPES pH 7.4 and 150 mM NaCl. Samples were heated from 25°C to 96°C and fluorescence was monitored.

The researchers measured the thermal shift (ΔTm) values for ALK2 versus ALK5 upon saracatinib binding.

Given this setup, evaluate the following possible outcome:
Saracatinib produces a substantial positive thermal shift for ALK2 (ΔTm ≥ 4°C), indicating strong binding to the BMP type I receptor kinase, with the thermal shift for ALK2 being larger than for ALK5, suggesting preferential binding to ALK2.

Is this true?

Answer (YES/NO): YES